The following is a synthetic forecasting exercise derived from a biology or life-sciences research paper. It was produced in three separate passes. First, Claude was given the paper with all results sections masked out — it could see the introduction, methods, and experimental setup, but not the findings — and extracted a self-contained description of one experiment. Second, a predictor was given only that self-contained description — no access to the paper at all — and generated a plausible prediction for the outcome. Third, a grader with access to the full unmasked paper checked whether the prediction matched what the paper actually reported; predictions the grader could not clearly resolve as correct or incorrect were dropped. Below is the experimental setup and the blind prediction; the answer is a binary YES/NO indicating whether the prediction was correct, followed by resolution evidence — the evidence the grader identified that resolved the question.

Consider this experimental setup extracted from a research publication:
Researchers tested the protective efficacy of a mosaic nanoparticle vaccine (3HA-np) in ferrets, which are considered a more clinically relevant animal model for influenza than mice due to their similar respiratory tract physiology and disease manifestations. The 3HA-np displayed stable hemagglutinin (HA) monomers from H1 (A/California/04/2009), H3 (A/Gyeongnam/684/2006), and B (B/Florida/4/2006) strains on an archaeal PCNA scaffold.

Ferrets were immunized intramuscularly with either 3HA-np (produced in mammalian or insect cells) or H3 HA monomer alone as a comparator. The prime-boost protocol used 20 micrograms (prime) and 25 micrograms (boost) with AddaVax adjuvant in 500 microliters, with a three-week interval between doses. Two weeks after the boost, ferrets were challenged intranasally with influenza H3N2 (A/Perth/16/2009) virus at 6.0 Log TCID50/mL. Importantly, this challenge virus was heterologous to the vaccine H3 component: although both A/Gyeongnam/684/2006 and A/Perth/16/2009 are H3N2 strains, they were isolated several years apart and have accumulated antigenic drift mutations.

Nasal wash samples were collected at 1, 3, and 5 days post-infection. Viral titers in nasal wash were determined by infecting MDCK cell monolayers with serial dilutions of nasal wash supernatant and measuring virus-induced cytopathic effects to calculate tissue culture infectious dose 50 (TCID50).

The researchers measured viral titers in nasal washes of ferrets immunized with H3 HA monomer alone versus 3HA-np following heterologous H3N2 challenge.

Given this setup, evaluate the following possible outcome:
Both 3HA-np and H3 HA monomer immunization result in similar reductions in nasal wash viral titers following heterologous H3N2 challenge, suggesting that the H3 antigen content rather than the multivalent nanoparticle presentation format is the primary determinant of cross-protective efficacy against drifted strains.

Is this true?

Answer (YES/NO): NO